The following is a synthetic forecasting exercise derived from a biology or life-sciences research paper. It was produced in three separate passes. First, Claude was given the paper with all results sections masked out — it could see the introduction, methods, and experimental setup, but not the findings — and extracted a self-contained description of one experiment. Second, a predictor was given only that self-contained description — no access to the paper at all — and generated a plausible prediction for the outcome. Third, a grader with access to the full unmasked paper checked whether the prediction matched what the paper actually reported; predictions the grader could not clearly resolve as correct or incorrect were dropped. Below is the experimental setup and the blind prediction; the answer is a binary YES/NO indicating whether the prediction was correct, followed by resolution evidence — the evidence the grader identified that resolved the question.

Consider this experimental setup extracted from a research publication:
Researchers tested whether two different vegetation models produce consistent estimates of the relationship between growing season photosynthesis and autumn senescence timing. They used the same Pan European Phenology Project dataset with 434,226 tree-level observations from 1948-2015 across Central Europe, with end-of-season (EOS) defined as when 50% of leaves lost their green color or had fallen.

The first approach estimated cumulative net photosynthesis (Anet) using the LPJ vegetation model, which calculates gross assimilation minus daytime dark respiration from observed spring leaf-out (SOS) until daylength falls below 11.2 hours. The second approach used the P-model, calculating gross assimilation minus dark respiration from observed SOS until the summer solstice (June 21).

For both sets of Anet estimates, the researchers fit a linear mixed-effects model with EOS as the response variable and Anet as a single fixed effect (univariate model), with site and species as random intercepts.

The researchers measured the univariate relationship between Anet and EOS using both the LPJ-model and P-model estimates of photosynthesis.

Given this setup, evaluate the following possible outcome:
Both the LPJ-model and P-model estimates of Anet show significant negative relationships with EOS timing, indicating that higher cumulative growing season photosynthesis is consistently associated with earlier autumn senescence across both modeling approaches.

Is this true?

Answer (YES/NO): YES